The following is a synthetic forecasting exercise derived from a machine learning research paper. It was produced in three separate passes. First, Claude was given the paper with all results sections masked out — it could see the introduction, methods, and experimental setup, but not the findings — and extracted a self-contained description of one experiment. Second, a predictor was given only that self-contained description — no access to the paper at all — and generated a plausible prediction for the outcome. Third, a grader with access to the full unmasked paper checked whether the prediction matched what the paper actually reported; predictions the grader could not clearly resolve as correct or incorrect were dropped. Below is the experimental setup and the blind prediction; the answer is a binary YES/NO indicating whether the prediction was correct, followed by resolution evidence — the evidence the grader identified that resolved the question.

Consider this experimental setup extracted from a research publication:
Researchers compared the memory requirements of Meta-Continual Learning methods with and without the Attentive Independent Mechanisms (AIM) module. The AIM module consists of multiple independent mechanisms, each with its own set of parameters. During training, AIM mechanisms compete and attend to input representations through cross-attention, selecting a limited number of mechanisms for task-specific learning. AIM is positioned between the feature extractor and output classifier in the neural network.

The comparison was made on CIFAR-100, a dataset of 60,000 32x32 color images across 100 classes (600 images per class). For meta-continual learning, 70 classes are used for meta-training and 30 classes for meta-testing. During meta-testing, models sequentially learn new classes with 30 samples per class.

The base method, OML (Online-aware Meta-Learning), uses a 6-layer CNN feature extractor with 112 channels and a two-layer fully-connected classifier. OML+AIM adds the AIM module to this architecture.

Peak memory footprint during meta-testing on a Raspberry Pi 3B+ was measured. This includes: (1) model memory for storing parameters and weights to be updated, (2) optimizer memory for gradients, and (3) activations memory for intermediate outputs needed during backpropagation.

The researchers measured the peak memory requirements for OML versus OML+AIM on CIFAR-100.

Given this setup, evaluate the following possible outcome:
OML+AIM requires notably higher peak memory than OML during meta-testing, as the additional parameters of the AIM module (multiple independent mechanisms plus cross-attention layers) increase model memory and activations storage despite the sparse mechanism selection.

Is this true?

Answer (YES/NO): YES